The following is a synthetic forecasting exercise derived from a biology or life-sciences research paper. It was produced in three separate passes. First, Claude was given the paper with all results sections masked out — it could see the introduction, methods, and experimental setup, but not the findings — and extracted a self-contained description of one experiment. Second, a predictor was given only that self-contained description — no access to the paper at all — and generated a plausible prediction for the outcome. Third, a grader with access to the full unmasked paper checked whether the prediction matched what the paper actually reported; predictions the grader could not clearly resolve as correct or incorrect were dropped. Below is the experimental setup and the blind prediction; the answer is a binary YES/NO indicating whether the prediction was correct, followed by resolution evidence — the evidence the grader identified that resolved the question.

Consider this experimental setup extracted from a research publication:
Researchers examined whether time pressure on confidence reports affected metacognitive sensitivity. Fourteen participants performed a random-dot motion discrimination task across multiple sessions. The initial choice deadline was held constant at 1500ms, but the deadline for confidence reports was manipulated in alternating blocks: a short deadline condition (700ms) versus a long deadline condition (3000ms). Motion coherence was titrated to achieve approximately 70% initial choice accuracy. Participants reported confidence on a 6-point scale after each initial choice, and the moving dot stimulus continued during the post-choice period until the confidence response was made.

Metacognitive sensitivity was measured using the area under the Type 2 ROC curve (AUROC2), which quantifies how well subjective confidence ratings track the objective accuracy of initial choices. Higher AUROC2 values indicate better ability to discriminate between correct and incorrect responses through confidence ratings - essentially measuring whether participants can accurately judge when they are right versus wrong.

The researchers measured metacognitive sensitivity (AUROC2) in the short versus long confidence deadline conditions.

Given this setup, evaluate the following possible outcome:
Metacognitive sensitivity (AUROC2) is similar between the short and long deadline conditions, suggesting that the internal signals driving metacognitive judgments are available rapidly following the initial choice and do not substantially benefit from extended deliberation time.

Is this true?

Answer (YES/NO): NO